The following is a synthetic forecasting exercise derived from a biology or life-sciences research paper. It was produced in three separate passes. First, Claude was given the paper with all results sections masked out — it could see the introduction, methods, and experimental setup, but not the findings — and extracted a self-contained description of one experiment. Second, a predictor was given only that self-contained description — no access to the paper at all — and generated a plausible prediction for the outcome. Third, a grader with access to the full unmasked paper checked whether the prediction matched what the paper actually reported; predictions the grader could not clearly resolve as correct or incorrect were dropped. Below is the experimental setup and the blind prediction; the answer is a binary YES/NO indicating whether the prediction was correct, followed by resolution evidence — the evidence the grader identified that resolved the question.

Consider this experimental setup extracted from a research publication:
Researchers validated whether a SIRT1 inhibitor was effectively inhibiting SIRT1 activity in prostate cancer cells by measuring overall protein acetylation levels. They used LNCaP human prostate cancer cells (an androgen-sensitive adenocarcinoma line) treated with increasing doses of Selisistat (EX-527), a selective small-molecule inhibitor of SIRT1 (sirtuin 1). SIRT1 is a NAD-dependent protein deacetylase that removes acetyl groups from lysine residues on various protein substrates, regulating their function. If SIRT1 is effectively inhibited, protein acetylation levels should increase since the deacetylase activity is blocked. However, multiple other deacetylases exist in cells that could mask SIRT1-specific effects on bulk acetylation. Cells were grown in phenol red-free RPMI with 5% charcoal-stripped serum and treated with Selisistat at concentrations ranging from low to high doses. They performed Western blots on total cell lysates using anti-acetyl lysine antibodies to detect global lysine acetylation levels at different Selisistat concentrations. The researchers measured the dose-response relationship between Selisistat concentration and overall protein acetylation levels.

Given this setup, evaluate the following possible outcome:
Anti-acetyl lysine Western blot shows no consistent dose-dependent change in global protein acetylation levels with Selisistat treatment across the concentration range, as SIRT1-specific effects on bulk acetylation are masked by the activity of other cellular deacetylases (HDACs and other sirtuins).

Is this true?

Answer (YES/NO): NO